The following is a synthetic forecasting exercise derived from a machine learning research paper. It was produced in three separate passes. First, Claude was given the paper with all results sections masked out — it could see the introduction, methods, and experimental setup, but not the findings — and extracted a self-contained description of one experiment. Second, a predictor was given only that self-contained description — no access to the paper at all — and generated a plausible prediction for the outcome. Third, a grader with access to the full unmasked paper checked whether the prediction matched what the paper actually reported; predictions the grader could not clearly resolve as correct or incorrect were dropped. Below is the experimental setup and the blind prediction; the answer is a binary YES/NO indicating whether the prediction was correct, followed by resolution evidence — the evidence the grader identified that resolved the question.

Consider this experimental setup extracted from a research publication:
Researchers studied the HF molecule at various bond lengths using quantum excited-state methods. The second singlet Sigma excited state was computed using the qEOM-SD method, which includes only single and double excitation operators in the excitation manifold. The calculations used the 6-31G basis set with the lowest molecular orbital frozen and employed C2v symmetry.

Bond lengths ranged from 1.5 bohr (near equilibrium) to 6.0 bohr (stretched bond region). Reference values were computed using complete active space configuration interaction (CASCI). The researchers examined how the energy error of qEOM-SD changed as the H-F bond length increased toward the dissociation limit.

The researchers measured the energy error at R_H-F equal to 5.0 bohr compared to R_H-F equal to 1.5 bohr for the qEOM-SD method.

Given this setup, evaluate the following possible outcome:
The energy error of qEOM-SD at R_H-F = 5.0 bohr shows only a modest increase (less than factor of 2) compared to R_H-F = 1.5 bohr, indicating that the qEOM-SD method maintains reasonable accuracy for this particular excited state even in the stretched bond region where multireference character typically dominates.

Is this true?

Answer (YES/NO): NO